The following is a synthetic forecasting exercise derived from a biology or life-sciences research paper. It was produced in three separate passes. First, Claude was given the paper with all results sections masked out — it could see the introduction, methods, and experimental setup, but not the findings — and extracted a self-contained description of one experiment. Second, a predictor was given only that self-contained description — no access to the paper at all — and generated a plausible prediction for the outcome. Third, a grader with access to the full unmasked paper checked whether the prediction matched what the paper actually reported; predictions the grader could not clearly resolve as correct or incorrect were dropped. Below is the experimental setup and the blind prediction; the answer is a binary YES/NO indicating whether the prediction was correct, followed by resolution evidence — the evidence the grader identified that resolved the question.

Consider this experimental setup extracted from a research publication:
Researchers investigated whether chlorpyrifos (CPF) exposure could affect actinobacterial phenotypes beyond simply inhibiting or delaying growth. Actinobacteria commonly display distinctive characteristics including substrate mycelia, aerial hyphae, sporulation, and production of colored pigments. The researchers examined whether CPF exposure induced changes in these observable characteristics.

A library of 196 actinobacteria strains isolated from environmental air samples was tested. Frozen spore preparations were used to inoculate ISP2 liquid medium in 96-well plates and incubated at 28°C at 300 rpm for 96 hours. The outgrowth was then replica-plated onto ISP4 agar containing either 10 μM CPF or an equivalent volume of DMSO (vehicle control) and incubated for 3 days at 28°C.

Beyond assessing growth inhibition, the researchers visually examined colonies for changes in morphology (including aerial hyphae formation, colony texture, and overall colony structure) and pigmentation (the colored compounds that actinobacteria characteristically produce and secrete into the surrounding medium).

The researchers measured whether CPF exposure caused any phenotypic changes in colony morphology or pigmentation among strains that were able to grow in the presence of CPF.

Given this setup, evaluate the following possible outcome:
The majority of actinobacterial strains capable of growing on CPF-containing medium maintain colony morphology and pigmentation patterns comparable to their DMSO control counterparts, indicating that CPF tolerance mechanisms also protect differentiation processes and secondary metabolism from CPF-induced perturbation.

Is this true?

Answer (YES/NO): YES